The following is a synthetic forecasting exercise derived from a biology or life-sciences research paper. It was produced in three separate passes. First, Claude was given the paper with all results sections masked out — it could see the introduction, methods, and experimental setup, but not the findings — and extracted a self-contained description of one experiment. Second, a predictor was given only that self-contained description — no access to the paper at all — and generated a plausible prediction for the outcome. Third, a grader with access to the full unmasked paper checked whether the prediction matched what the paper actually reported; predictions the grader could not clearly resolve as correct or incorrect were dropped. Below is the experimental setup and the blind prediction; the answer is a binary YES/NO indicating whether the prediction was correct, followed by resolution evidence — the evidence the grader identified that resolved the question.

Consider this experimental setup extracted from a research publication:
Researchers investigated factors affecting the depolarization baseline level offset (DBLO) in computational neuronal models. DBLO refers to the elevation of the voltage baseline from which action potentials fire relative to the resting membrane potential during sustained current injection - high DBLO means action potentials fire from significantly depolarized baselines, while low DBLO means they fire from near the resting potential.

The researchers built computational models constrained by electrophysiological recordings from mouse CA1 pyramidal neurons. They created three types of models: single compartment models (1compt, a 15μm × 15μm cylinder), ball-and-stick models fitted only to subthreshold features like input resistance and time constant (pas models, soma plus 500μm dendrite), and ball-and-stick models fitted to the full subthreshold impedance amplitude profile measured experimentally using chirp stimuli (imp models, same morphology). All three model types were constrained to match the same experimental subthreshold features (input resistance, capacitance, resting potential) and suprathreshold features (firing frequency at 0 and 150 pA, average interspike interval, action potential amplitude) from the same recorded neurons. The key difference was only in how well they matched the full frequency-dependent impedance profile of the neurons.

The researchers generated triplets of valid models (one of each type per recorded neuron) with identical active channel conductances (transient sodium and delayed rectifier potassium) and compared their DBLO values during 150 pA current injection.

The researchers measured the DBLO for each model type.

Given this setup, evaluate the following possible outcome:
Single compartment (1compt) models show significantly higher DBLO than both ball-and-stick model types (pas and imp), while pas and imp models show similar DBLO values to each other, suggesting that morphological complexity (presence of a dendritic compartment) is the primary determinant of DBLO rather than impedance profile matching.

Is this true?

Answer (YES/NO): NO